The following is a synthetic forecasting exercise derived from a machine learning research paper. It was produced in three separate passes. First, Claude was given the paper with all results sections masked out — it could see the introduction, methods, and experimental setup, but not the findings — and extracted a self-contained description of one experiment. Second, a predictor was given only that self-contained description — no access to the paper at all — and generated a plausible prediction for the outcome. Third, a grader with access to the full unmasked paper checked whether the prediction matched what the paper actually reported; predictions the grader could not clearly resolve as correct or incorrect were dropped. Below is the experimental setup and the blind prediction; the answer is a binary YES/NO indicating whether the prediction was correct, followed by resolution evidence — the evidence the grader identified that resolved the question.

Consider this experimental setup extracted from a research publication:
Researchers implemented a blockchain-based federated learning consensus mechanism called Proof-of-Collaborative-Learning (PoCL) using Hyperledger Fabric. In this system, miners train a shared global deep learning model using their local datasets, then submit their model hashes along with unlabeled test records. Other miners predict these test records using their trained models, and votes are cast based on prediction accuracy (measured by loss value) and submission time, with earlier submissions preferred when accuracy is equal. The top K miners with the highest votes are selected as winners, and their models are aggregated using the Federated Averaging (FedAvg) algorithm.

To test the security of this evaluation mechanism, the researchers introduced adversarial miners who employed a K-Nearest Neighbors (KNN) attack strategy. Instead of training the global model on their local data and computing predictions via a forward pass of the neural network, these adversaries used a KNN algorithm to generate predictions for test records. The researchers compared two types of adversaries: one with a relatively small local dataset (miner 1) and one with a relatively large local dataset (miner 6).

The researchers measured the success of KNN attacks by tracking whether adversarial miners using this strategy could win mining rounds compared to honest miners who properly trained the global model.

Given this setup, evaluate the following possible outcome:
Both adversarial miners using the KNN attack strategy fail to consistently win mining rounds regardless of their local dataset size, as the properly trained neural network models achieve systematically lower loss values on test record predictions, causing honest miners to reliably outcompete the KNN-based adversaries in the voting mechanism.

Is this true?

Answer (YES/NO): YES